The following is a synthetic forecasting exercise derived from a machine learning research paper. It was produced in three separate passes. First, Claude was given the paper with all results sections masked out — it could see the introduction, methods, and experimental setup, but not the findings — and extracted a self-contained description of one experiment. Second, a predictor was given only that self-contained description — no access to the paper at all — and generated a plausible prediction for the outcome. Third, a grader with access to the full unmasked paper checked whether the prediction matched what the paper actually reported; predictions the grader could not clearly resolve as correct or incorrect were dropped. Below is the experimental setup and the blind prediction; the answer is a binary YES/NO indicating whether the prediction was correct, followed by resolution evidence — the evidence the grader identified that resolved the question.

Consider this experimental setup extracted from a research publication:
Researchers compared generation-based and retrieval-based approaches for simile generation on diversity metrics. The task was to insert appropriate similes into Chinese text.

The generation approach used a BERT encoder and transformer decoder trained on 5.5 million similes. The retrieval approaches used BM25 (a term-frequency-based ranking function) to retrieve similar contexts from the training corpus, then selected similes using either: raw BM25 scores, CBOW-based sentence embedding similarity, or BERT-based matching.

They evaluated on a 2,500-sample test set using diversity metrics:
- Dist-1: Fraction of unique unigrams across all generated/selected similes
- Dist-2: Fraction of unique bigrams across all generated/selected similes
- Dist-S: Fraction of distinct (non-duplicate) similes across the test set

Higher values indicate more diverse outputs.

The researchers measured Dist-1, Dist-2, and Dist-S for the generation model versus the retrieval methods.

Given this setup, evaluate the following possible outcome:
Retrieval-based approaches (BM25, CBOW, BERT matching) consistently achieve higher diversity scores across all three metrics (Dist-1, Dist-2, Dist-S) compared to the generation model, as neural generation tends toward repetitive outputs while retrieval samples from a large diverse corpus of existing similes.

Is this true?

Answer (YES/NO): YES